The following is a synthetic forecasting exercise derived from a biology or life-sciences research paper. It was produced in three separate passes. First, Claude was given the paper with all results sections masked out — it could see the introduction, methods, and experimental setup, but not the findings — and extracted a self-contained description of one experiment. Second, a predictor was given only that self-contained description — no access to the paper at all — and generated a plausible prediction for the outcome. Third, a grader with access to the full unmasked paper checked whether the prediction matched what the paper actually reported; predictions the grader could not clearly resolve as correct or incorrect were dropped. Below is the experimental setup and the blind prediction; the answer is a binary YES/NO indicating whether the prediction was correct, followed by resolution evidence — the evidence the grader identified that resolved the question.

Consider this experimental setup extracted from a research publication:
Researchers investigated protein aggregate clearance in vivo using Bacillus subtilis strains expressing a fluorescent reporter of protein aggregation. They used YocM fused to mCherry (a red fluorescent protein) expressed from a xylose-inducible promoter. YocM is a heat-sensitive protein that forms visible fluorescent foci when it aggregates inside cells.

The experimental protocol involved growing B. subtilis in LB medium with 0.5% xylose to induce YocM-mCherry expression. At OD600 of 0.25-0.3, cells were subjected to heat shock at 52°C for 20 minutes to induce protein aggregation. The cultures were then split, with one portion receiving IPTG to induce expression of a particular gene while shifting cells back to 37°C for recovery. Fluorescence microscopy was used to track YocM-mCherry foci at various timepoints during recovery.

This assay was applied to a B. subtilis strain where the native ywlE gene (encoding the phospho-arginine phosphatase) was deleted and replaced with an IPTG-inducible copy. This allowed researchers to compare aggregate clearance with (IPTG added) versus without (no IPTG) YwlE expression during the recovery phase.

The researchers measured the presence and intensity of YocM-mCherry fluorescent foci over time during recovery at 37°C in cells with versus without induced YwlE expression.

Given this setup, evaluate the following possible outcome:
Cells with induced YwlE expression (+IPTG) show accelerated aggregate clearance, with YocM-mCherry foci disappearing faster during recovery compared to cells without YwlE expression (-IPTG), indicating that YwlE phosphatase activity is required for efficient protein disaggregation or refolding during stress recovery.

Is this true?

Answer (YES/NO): NO